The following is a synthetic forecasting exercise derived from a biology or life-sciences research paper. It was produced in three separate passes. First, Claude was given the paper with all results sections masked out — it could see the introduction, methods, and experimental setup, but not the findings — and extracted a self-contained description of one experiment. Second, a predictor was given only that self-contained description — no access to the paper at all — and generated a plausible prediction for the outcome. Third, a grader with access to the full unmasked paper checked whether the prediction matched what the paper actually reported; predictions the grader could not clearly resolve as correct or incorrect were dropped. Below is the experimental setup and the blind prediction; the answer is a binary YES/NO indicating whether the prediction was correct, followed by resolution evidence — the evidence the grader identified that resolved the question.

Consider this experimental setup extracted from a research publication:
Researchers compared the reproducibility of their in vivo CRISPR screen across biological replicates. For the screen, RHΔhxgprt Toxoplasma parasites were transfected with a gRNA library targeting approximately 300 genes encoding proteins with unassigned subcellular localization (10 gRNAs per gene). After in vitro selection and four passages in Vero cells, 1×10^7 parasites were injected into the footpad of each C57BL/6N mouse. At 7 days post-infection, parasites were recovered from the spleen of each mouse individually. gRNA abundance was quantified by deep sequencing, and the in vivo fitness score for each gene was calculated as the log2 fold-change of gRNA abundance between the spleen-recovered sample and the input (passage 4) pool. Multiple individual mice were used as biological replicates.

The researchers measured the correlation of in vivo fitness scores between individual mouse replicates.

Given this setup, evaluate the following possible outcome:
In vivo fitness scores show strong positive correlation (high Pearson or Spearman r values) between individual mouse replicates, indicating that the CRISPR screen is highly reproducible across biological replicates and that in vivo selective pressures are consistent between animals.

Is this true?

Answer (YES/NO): YES